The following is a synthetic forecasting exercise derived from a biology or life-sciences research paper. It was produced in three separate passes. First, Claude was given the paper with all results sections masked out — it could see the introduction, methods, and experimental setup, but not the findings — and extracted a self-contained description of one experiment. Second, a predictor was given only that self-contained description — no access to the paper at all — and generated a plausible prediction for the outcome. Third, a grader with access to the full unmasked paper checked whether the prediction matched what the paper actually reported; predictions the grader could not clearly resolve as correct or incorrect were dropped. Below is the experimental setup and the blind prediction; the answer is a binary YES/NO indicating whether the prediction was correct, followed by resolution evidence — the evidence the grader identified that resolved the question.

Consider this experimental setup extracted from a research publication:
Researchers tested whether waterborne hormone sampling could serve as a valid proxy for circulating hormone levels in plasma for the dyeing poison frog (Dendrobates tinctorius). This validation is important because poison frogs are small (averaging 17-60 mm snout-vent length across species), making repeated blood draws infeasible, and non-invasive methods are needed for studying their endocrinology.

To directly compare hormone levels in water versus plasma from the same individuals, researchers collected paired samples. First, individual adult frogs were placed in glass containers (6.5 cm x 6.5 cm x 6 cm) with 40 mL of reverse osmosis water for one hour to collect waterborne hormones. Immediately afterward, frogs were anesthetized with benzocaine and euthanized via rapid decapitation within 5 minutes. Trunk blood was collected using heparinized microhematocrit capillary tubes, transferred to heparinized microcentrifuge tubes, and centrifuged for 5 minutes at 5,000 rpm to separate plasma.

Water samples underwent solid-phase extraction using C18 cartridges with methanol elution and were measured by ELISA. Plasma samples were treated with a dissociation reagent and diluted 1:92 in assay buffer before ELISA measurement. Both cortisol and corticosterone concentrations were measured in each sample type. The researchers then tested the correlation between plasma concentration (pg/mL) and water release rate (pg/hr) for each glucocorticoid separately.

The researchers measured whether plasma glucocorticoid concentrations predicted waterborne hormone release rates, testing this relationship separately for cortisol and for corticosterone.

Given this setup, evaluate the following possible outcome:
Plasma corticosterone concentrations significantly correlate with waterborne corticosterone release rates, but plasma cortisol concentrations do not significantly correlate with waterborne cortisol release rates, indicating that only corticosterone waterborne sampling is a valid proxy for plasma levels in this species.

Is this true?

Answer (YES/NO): NO